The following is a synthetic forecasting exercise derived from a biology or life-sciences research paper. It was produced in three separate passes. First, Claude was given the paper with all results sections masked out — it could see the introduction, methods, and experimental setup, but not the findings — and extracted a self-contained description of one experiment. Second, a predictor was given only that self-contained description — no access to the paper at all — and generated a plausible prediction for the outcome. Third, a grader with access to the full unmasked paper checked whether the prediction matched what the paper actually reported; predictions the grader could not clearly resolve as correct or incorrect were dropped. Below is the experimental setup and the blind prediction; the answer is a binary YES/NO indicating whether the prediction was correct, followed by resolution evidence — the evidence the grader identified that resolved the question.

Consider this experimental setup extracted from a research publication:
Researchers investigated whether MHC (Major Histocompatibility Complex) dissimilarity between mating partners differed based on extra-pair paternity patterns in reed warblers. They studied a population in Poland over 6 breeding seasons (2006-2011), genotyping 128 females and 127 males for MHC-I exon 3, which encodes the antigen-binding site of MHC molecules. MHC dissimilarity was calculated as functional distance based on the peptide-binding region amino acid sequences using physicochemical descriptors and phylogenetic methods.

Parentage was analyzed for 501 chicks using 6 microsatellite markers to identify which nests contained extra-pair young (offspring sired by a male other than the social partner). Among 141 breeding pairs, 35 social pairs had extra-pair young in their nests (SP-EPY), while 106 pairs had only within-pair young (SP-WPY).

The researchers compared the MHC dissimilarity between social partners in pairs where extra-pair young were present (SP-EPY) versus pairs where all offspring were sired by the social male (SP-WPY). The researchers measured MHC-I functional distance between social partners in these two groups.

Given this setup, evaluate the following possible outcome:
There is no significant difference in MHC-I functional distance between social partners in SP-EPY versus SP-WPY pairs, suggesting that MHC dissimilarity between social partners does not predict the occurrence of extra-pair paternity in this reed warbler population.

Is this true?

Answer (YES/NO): NO